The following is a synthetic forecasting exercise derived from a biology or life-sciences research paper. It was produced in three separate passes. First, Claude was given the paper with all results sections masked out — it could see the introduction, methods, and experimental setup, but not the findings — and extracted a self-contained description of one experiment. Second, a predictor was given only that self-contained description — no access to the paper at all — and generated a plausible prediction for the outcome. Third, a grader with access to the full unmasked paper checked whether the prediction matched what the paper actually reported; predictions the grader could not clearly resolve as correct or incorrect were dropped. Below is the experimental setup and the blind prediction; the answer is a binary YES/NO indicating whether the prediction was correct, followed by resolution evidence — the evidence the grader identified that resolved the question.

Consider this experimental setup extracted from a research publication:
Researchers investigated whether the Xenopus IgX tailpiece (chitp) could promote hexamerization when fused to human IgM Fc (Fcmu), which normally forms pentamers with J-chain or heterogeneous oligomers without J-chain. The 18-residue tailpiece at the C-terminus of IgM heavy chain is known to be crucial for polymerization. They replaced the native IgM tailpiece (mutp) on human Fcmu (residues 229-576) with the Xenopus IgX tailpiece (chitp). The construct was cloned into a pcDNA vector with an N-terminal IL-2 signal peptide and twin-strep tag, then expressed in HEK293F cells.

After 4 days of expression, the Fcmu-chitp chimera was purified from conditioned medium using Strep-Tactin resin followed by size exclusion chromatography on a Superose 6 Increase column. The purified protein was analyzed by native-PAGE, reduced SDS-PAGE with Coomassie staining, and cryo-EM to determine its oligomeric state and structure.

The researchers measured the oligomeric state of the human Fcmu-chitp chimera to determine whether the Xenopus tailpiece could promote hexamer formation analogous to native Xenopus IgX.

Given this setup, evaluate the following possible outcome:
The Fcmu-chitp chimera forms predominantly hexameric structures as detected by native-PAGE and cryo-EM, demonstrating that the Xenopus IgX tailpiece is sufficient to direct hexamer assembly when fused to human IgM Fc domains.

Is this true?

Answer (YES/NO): YES